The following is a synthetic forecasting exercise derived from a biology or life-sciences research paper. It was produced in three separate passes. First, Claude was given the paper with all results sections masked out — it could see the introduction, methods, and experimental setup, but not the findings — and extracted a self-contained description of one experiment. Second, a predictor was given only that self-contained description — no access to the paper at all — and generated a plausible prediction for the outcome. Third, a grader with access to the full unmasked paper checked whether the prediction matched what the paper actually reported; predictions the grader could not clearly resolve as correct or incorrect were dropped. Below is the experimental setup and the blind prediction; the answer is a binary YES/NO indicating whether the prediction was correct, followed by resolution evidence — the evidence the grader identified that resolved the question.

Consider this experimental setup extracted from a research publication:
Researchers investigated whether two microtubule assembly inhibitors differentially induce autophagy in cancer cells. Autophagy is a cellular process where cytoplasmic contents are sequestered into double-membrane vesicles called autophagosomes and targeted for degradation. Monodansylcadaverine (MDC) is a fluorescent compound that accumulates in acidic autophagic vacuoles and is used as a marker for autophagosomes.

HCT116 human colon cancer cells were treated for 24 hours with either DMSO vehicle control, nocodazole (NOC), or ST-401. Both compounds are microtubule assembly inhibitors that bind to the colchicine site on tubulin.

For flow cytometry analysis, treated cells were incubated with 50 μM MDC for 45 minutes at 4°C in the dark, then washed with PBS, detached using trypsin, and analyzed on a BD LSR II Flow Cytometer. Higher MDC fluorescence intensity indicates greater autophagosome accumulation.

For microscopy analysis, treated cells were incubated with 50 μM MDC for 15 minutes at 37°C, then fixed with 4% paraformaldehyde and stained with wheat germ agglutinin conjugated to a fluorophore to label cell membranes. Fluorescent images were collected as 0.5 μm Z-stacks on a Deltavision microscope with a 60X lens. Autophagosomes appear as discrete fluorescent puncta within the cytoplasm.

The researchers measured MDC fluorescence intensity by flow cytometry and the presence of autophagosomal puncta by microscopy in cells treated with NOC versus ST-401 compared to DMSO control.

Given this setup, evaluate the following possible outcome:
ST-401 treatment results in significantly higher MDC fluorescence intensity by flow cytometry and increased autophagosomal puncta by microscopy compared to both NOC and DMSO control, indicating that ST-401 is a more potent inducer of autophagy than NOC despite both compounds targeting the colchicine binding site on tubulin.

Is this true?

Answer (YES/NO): NO